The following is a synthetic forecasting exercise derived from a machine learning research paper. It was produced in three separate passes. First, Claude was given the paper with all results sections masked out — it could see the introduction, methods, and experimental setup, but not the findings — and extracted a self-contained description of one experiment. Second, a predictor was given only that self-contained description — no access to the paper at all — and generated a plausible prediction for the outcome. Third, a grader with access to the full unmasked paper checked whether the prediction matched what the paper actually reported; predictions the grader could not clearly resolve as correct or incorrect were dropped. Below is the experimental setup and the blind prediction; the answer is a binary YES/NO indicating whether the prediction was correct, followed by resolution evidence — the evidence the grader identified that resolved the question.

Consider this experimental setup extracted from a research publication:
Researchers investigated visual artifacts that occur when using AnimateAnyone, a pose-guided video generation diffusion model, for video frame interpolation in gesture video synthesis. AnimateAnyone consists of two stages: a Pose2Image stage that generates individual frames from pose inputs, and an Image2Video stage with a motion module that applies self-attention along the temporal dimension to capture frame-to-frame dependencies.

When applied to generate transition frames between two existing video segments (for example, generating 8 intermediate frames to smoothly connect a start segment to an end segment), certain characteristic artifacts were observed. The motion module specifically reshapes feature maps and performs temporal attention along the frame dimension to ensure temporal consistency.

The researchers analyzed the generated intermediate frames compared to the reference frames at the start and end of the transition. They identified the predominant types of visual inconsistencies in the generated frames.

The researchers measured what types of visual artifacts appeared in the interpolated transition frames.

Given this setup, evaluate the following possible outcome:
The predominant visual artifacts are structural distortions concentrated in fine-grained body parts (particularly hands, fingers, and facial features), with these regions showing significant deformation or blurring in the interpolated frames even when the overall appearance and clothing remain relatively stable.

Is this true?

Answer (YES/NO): NO